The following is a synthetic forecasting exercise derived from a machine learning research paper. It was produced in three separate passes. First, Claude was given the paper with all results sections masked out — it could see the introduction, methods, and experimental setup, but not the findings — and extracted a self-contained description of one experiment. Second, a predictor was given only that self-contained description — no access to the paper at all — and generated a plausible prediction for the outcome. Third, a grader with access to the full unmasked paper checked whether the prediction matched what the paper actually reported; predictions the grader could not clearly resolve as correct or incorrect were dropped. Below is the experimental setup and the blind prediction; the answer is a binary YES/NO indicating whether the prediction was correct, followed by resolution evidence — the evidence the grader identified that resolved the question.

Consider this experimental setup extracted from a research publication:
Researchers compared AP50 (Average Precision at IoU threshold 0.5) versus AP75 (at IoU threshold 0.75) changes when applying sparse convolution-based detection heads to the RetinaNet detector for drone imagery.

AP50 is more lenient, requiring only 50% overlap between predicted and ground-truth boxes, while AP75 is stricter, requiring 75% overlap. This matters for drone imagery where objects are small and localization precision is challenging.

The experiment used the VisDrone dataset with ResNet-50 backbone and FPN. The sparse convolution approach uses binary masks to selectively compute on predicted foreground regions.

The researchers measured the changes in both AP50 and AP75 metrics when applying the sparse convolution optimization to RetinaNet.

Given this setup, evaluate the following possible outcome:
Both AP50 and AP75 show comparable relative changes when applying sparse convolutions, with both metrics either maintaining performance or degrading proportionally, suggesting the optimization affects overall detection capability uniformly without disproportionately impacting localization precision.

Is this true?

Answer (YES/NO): NO